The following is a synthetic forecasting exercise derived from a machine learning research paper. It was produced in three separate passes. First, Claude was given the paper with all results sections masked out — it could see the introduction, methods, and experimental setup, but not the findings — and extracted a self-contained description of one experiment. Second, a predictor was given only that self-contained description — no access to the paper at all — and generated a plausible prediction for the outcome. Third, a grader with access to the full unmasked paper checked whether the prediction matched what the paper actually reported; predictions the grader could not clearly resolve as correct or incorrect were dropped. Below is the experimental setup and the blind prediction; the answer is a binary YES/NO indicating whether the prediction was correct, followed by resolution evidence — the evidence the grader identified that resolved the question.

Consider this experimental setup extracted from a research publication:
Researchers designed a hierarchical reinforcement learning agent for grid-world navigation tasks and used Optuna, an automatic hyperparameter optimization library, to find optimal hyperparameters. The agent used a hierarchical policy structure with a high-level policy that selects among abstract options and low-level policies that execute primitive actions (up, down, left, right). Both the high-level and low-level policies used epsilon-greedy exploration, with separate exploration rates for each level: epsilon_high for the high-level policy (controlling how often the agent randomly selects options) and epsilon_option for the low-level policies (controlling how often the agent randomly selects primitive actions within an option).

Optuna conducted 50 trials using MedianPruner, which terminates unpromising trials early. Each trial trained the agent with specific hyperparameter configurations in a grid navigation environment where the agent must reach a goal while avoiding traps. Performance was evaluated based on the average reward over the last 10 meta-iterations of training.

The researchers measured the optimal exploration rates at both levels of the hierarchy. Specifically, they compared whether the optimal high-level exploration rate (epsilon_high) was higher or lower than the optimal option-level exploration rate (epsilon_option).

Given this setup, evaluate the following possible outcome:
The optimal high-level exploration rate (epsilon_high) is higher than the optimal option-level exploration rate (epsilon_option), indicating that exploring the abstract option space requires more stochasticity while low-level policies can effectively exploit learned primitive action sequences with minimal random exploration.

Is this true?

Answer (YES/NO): NO